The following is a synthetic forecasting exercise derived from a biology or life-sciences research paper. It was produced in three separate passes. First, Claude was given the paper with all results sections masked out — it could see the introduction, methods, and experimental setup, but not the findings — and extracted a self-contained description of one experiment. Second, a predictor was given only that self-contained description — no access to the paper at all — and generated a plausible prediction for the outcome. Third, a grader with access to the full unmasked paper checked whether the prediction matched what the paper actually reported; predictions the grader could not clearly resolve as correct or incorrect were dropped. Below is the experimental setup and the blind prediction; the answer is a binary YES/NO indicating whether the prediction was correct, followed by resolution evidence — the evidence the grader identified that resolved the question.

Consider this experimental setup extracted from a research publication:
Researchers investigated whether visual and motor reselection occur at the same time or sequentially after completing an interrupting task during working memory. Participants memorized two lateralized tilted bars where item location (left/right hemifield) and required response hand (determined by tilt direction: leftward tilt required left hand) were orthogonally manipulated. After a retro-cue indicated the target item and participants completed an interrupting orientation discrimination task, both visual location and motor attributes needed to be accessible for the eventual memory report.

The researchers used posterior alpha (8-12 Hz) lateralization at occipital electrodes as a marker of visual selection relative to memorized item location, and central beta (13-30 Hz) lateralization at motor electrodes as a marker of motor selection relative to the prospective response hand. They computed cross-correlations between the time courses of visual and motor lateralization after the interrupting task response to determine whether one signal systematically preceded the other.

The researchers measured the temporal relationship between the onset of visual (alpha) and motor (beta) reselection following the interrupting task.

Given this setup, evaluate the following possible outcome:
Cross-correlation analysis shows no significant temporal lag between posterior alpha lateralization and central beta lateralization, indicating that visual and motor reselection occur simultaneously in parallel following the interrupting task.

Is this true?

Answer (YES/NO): YES